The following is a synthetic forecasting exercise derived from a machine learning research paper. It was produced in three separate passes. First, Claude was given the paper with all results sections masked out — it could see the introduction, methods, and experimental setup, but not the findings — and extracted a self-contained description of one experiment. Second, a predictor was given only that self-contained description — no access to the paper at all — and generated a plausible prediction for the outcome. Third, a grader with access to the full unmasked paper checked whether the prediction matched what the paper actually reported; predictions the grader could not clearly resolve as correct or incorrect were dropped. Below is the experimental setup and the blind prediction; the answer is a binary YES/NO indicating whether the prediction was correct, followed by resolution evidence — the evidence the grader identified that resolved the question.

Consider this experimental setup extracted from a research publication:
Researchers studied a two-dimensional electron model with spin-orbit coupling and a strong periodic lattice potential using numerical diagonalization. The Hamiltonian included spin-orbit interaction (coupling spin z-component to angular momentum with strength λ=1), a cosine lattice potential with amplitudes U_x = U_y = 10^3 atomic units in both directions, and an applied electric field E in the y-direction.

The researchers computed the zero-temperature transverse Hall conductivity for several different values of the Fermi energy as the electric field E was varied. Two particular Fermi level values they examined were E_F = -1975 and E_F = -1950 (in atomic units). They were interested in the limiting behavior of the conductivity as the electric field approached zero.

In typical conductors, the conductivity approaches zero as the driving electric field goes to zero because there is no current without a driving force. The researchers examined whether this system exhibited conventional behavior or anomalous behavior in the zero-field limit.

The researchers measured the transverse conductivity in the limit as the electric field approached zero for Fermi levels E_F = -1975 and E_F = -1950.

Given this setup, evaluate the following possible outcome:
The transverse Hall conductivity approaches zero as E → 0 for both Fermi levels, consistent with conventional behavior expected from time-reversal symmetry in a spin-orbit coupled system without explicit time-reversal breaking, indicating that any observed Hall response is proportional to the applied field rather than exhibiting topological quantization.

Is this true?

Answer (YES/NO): NO